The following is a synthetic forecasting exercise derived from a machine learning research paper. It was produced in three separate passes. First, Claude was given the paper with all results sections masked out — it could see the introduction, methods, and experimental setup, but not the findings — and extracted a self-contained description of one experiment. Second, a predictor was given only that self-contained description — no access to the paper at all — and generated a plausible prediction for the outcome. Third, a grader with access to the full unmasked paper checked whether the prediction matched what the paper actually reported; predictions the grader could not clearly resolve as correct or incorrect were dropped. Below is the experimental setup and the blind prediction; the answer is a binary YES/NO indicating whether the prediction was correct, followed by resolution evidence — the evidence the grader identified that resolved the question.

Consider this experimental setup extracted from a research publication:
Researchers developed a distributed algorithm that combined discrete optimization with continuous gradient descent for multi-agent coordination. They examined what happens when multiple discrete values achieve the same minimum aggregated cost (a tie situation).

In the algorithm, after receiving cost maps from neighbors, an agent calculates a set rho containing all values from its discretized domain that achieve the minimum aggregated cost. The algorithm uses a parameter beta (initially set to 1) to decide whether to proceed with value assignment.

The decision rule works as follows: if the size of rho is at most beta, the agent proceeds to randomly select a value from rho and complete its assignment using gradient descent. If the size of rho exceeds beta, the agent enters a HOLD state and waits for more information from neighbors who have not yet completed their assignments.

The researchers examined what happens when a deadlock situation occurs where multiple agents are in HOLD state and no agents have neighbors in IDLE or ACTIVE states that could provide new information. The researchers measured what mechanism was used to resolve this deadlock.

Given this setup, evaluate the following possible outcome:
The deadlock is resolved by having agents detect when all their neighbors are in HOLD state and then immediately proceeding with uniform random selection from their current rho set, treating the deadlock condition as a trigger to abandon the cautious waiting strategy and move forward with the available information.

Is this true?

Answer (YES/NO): NO